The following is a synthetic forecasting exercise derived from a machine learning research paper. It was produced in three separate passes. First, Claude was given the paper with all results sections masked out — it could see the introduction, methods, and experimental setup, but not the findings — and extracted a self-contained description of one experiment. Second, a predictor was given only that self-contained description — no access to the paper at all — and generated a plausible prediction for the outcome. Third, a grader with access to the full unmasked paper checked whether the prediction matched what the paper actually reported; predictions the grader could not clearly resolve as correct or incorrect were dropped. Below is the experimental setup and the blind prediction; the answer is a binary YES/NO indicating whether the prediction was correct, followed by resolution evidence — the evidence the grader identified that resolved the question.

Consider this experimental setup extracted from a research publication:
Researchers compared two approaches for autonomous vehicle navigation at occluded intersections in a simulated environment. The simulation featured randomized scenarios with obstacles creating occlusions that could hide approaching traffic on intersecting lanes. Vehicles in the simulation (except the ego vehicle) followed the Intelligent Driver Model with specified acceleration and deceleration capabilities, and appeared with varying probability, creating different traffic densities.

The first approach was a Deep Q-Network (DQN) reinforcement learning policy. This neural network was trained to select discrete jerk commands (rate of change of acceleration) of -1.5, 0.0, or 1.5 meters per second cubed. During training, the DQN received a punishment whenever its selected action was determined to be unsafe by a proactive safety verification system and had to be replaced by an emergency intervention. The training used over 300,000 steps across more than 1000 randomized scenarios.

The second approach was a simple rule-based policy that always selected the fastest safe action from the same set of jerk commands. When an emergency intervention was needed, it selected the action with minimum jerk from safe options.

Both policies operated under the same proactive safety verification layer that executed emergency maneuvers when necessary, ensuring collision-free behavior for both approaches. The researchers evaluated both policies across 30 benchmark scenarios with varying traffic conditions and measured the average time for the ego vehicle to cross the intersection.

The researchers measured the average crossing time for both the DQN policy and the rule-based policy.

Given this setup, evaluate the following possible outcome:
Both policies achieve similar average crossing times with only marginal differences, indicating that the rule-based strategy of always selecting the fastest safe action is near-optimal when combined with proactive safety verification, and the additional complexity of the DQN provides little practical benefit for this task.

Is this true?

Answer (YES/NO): NO